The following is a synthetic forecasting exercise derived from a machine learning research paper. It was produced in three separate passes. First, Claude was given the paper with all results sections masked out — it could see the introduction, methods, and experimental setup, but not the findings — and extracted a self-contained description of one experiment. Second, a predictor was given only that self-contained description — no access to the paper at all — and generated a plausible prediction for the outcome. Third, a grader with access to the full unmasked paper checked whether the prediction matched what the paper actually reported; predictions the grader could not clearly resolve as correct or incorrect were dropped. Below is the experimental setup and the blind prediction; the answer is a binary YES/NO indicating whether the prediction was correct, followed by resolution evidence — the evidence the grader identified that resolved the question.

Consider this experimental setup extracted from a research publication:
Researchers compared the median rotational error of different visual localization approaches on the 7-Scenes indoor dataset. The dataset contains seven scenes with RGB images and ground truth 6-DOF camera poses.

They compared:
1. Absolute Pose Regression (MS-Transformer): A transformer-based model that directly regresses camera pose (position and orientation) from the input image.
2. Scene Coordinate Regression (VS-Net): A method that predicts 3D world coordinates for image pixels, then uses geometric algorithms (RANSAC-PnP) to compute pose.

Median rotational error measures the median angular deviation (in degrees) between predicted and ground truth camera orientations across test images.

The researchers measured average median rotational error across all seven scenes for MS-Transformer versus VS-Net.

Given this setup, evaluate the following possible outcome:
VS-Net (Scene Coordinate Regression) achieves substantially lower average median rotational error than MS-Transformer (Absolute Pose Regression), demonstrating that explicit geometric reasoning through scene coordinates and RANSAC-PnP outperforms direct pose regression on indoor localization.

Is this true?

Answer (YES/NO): YES